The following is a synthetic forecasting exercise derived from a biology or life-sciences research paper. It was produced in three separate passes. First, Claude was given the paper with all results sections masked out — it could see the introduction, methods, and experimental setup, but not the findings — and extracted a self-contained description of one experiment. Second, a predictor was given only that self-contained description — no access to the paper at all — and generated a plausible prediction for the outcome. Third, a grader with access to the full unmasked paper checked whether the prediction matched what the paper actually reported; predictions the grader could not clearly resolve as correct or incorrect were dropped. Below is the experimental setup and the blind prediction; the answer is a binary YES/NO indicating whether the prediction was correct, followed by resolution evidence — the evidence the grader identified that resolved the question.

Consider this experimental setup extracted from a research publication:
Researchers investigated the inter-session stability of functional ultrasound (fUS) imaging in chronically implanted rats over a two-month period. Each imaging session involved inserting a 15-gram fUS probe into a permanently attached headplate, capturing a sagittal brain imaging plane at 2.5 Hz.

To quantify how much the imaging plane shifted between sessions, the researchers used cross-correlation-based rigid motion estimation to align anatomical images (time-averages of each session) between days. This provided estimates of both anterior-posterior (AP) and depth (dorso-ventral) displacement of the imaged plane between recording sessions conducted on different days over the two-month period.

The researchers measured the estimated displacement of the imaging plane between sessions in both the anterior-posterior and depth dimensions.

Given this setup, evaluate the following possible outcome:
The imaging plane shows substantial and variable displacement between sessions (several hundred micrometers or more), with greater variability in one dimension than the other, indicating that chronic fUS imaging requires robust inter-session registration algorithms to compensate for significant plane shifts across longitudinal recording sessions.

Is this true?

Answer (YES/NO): NO